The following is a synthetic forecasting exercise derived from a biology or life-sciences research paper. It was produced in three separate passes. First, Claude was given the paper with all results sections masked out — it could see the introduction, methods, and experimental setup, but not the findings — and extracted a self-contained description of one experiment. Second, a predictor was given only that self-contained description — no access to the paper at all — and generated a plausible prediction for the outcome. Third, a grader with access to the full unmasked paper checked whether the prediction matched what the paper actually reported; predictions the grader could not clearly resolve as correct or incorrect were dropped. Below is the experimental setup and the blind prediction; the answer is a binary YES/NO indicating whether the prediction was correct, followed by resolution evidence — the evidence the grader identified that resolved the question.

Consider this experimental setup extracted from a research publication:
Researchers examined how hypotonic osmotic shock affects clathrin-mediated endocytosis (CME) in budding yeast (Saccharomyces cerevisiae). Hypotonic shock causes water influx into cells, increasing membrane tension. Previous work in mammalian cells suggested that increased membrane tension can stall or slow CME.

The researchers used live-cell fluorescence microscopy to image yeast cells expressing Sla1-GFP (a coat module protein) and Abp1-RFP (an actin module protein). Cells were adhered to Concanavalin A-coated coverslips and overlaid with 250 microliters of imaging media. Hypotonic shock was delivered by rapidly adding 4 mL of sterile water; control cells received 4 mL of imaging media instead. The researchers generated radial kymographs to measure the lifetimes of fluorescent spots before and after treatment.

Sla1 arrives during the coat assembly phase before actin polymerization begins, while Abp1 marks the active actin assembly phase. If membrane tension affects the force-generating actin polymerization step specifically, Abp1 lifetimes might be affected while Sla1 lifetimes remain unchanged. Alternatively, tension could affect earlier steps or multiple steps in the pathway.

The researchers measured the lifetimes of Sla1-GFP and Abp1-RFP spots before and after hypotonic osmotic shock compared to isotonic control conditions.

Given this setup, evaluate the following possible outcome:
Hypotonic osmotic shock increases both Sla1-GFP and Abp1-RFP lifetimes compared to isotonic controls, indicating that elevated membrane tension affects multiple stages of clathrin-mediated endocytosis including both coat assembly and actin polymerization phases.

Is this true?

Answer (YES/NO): YES